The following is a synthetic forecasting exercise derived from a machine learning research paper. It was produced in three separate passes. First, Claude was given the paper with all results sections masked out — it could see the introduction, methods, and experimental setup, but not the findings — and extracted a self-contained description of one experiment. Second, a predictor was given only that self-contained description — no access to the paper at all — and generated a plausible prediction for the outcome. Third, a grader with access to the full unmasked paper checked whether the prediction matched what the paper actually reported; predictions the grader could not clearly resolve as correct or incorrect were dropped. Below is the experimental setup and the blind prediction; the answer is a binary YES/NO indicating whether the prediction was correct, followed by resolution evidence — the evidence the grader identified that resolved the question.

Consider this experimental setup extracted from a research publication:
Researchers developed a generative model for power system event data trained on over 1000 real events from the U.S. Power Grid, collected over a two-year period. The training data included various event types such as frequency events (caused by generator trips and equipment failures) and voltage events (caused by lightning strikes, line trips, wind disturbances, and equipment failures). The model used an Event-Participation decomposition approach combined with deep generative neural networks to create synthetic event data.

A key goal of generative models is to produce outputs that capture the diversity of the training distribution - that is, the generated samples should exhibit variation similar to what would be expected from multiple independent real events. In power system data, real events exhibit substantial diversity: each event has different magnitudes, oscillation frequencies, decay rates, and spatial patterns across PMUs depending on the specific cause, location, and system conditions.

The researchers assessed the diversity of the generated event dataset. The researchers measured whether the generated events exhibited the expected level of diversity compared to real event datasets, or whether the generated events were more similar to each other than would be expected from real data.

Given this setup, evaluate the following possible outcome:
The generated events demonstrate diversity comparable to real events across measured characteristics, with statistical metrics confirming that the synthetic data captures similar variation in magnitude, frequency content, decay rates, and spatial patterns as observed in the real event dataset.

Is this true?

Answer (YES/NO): NO